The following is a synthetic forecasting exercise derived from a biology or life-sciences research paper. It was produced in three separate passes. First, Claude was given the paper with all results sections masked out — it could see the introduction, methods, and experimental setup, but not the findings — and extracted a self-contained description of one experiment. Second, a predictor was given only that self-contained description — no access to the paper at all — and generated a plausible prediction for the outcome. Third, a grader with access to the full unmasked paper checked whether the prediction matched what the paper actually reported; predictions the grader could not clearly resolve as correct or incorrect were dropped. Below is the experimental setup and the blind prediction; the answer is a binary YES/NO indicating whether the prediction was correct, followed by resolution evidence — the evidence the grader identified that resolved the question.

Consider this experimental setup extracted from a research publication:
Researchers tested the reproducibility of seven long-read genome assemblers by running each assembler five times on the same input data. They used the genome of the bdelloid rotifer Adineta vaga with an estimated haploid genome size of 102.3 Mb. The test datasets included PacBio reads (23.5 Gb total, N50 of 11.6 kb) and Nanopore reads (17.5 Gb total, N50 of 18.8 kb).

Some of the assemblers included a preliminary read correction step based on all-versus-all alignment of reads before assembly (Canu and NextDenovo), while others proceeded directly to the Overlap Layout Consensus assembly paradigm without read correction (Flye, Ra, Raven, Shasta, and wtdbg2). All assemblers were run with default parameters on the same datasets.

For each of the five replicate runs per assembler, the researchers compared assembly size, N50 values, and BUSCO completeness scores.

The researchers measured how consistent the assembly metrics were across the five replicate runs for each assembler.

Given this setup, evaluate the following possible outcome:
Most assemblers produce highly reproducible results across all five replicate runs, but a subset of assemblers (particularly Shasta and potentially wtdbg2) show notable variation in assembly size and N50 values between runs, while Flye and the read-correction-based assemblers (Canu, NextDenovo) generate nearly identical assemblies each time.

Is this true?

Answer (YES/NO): NO